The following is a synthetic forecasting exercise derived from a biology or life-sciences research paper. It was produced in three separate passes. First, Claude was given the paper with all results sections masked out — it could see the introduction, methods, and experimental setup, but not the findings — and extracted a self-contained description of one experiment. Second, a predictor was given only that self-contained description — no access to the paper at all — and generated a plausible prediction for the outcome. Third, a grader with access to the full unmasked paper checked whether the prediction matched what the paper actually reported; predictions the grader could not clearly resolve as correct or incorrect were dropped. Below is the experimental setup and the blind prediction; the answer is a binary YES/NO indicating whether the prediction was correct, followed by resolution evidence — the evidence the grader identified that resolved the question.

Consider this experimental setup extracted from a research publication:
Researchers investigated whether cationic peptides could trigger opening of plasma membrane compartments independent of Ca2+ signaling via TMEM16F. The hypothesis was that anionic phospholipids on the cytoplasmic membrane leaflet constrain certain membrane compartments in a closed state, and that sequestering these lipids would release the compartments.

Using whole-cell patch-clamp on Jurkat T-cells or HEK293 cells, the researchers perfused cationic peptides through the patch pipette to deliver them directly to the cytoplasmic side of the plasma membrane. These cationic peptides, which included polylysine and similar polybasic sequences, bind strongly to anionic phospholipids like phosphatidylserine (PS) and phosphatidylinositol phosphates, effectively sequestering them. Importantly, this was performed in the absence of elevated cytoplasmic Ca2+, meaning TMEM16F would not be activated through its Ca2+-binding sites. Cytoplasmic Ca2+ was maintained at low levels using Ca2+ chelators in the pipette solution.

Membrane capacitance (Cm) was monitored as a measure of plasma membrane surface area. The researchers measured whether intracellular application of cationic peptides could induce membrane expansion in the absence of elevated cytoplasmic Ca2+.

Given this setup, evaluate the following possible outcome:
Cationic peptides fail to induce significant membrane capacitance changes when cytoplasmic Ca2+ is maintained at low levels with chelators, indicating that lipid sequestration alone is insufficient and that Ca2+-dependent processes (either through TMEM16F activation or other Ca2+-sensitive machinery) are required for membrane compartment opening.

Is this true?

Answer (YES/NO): NO